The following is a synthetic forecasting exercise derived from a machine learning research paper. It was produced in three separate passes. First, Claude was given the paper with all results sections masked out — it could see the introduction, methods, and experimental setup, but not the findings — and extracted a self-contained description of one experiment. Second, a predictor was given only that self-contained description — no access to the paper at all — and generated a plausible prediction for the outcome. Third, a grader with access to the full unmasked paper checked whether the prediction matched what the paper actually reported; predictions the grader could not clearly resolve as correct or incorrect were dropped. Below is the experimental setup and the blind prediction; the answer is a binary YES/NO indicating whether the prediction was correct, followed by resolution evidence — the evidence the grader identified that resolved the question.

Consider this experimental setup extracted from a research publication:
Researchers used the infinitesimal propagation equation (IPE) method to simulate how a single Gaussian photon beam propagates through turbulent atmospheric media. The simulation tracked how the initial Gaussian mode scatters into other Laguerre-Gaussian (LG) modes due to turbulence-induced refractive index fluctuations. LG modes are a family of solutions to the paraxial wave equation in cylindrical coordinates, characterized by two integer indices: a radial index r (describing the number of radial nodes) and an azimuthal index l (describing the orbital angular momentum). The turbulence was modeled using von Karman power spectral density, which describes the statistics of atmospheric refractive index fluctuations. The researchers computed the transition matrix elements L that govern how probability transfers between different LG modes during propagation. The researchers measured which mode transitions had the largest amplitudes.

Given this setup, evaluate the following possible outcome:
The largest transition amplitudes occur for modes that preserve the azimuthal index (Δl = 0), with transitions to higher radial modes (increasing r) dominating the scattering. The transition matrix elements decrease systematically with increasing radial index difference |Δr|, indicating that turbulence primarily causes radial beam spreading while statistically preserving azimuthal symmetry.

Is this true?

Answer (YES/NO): NO